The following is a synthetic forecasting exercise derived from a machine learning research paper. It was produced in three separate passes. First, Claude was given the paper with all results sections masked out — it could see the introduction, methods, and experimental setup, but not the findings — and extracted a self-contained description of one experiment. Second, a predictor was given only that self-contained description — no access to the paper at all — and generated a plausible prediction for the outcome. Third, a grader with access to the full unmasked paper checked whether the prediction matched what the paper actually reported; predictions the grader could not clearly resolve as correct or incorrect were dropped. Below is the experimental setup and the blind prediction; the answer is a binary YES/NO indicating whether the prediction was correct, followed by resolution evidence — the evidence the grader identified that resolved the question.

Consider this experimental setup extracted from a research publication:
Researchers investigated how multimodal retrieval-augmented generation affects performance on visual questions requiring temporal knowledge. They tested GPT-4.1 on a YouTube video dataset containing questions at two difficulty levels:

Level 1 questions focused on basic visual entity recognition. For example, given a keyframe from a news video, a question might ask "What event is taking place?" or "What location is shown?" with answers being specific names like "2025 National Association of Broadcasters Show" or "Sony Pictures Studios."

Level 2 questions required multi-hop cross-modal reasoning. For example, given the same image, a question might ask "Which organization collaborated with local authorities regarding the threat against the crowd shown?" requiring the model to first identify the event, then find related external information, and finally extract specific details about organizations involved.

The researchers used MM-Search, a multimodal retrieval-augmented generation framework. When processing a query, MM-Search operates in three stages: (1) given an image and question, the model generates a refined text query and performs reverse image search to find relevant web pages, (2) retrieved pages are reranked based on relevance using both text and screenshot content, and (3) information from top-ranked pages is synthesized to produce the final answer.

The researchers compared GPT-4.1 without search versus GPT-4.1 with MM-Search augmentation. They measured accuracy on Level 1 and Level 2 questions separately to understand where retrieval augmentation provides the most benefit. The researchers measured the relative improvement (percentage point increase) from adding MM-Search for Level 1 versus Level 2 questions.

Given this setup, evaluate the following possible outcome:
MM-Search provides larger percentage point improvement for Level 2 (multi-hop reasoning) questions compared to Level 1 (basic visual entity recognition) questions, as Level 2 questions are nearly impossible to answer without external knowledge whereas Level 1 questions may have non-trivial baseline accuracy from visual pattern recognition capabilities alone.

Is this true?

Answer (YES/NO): NO